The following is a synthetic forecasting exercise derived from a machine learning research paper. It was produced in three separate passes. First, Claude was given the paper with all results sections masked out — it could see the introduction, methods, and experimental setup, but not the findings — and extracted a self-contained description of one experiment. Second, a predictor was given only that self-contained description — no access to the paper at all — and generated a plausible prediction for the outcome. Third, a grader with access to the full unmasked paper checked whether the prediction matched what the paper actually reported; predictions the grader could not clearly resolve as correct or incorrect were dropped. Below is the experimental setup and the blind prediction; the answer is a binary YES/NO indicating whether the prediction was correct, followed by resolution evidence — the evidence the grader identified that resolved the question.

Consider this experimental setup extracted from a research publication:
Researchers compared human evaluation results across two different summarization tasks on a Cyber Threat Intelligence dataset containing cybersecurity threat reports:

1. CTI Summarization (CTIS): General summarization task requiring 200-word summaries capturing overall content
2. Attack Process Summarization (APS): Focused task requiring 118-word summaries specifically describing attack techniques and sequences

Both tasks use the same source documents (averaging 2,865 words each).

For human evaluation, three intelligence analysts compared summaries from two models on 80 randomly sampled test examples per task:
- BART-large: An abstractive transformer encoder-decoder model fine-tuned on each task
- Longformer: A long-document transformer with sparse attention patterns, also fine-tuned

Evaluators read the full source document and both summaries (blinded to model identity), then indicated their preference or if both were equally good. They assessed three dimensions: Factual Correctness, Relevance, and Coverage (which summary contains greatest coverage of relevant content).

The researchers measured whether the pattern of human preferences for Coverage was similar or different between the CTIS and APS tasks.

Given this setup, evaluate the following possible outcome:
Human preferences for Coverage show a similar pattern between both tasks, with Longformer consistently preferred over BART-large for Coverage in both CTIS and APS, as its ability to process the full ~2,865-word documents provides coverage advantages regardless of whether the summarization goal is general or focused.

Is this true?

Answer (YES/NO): NO